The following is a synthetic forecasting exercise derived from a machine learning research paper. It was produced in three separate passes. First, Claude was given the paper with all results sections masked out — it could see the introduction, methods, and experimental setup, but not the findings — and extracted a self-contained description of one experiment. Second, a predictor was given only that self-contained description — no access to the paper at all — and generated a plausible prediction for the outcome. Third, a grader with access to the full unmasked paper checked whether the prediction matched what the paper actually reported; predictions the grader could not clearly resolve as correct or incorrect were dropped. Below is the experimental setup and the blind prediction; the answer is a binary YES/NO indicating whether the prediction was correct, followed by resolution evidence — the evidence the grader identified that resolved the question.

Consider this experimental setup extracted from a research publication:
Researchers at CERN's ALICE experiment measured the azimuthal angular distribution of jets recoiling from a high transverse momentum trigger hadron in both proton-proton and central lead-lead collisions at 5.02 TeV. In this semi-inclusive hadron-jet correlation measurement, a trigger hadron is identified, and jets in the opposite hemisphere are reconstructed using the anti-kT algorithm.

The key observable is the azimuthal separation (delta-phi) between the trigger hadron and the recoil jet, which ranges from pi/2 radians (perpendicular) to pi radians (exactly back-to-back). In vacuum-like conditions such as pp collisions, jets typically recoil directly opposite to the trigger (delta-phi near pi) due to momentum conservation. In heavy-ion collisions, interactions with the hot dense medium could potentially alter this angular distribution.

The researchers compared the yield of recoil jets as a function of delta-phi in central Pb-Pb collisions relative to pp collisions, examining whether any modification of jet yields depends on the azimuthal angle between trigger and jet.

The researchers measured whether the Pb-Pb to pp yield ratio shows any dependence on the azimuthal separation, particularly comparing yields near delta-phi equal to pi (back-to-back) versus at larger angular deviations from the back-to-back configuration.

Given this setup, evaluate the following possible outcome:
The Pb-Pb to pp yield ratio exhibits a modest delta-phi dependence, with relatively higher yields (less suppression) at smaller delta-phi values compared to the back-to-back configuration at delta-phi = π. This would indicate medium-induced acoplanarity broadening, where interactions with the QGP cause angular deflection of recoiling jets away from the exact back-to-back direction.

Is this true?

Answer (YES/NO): NO